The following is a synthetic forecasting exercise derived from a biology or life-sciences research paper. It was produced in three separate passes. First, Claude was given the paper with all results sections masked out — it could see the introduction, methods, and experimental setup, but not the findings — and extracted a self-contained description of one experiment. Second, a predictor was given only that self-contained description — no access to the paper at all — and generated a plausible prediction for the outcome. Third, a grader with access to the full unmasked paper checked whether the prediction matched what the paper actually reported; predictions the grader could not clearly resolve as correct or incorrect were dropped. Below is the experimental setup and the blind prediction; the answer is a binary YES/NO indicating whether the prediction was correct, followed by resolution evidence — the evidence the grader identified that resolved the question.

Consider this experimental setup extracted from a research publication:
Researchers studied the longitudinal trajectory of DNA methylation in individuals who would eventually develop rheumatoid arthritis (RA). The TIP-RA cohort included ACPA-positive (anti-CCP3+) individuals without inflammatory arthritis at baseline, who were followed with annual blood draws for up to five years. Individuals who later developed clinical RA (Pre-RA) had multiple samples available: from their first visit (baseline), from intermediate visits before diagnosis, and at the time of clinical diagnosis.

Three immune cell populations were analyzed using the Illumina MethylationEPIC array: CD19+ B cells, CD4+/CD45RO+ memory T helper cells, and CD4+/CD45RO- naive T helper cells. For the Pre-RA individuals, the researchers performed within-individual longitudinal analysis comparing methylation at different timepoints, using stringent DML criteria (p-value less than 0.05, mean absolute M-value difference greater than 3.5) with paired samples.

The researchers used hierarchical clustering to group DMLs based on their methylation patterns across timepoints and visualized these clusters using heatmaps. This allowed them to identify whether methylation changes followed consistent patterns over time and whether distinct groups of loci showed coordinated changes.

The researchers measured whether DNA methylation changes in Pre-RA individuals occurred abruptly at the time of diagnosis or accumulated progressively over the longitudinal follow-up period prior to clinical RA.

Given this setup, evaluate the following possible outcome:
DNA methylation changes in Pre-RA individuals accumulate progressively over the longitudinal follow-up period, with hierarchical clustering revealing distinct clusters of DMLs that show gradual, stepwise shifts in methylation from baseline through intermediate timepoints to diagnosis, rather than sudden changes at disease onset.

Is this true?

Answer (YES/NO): YES